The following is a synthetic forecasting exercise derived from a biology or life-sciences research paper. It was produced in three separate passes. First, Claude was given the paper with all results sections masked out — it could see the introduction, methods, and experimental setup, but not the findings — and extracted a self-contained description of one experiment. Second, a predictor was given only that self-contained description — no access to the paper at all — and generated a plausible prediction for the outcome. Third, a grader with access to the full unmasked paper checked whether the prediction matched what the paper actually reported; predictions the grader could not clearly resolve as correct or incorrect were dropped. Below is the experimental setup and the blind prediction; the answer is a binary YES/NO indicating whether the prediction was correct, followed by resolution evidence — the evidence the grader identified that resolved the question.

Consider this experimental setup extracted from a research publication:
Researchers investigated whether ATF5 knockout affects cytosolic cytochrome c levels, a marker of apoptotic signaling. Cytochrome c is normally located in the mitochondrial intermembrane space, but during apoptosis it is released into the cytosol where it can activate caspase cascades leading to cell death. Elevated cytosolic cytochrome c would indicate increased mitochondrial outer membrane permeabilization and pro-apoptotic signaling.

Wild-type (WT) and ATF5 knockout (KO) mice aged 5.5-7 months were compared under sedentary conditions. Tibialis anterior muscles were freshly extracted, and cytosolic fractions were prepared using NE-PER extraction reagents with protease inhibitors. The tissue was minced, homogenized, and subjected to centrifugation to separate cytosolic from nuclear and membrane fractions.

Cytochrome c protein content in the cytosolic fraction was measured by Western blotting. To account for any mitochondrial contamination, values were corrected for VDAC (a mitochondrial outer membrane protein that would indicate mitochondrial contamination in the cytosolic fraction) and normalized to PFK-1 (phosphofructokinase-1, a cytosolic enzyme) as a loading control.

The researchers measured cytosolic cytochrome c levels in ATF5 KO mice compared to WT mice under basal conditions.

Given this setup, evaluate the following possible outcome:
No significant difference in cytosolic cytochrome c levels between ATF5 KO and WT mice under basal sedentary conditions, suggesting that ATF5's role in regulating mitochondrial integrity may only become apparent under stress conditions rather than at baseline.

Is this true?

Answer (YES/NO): NO